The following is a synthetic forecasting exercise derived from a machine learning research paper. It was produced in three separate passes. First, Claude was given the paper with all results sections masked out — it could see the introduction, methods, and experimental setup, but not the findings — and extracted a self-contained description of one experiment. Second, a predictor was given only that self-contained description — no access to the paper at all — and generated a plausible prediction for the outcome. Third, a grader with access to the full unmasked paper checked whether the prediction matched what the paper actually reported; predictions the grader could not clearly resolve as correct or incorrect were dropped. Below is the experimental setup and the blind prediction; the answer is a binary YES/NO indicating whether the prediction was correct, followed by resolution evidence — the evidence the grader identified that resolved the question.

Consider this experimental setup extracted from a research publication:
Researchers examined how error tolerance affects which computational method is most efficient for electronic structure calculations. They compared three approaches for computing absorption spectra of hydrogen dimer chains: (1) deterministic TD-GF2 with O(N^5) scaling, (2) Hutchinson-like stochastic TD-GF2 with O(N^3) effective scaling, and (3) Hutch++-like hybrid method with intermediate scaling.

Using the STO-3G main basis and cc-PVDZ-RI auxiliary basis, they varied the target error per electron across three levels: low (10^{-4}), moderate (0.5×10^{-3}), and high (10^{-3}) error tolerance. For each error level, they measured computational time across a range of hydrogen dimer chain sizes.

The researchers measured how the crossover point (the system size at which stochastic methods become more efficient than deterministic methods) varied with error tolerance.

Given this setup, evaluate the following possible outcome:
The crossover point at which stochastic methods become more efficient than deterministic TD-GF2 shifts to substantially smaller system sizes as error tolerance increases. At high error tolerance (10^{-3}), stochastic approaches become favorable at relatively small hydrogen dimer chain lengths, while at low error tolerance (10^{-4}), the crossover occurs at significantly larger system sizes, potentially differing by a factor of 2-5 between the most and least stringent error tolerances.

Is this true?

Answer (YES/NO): YES